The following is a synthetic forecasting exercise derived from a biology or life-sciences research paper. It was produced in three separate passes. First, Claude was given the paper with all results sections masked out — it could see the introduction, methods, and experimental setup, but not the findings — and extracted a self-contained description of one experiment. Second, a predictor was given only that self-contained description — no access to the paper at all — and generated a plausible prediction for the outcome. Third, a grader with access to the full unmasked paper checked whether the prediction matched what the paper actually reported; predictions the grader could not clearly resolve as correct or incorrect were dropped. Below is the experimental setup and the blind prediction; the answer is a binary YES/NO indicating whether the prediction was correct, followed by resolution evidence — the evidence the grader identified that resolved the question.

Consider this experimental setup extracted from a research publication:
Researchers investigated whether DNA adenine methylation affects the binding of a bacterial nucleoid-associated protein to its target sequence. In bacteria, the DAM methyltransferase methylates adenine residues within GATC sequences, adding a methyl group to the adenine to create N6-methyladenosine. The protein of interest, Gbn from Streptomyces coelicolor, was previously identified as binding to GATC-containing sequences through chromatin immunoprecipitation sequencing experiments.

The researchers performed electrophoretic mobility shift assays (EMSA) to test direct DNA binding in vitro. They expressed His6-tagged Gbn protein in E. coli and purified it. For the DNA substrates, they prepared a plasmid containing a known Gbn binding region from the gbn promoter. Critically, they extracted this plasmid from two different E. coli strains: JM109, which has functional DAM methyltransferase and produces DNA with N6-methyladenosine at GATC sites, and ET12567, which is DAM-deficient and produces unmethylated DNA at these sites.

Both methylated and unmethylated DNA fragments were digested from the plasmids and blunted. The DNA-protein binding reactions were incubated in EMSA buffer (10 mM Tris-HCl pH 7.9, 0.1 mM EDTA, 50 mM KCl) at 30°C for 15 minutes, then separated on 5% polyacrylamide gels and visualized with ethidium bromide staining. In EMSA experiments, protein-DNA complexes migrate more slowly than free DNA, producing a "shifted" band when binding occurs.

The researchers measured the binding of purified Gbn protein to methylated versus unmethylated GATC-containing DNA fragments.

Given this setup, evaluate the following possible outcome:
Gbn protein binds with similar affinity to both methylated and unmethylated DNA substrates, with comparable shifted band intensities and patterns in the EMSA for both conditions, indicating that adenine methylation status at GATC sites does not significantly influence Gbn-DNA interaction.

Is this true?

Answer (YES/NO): NO